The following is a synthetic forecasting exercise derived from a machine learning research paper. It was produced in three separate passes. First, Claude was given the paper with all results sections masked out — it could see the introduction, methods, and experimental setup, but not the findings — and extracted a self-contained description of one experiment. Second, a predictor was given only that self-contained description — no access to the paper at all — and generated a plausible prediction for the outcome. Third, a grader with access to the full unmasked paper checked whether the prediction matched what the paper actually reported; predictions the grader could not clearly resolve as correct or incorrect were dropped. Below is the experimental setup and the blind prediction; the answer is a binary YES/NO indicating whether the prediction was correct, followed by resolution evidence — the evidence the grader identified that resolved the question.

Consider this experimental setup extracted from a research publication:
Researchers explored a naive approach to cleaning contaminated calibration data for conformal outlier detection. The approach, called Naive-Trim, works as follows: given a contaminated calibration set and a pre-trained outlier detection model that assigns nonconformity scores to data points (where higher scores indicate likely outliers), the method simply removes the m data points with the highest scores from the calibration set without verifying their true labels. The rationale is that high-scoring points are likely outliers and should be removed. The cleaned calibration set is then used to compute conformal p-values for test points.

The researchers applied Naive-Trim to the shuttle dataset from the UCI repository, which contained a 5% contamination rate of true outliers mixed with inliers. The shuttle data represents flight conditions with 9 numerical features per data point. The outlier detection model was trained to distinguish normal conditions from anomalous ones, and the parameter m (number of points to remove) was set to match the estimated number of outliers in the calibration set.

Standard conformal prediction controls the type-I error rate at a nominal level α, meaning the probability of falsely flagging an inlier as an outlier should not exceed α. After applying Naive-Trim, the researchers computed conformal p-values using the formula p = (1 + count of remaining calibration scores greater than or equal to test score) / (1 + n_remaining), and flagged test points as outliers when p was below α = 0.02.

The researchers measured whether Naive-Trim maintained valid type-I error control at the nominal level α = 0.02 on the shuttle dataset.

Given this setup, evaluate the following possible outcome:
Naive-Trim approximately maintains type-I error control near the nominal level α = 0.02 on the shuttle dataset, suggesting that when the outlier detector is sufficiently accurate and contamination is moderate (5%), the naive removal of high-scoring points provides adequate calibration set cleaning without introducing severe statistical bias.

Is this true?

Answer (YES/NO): NO